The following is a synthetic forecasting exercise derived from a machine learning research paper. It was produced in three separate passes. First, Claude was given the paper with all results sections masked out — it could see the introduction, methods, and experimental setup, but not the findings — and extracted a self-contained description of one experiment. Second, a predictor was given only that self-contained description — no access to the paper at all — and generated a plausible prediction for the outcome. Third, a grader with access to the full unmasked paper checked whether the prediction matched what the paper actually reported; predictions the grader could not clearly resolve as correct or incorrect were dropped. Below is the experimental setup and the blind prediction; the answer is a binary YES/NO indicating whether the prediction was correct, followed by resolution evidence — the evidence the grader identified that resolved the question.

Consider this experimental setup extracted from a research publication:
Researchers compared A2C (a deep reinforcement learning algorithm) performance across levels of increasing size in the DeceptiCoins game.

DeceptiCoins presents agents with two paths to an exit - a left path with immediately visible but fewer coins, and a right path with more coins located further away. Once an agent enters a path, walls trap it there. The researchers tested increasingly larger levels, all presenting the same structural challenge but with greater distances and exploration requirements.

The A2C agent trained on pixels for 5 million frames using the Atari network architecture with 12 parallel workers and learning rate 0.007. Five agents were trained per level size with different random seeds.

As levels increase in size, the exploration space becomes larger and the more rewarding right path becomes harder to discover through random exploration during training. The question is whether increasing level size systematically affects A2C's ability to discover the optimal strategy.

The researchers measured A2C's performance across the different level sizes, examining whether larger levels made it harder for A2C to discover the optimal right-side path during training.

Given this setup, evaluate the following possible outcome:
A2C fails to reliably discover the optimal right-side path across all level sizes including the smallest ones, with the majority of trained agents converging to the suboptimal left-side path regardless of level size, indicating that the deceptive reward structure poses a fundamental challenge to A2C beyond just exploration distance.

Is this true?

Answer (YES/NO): NO